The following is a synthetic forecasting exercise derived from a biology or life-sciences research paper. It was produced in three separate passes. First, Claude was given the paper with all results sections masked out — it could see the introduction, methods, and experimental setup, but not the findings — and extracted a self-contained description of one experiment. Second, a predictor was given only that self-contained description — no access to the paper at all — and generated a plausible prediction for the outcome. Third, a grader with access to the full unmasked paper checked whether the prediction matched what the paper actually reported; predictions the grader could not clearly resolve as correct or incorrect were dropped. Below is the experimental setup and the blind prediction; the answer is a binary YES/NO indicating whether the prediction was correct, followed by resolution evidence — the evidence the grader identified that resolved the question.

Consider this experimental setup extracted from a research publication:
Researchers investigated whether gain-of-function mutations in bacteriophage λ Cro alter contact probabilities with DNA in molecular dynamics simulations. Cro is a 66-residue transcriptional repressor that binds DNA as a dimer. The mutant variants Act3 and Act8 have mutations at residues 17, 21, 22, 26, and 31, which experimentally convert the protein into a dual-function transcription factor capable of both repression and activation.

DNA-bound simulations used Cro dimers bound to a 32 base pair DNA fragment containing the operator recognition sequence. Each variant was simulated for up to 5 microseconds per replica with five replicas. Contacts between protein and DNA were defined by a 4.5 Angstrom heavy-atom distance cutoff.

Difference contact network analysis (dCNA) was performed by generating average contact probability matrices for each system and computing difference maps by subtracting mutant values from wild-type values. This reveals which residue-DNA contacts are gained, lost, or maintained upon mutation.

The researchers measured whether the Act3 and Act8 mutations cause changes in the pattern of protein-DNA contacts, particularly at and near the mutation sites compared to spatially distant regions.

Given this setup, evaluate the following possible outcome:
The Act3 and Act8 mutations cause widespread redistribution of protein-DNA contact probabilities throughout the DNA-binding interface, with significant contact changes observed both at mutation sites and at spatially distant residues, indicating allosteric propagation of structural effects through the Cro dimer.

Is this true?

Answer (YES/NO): YES